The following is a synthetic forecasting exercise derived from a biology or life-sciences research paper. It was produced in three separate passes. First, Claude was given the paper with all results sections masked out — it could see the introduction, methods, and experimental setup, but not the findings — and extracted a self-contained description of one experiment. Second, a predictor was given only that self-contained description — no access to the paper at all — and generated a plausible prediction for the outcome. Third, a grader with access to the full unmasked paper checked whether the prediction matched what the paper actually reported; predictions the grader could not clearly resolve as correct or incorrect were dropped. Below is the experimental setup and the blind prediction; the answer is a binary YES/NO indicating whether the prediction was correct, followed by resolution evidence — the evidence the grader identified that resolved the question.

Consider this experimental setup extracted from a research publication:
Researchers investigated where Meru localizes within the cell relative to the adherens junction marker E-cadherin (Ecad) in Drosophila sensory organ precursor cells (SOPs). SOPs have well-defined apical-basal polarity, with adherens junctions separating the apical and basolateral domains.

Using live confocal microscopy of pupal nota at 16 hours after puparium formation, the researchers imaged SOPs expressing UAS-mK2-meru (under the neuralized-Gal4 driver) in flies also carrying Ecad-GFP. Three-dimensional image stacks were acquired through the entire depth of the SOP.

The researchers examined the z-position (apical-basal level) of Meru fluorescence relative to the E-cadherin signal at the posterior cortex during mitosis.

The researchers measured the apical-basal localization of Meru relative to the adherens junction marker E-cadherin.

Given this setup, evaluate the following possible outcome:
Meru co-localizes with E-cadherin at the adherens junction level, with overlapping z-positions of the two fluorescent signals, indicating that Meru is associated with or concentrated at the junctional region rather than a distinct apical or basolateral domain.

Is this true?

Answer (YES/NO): NO